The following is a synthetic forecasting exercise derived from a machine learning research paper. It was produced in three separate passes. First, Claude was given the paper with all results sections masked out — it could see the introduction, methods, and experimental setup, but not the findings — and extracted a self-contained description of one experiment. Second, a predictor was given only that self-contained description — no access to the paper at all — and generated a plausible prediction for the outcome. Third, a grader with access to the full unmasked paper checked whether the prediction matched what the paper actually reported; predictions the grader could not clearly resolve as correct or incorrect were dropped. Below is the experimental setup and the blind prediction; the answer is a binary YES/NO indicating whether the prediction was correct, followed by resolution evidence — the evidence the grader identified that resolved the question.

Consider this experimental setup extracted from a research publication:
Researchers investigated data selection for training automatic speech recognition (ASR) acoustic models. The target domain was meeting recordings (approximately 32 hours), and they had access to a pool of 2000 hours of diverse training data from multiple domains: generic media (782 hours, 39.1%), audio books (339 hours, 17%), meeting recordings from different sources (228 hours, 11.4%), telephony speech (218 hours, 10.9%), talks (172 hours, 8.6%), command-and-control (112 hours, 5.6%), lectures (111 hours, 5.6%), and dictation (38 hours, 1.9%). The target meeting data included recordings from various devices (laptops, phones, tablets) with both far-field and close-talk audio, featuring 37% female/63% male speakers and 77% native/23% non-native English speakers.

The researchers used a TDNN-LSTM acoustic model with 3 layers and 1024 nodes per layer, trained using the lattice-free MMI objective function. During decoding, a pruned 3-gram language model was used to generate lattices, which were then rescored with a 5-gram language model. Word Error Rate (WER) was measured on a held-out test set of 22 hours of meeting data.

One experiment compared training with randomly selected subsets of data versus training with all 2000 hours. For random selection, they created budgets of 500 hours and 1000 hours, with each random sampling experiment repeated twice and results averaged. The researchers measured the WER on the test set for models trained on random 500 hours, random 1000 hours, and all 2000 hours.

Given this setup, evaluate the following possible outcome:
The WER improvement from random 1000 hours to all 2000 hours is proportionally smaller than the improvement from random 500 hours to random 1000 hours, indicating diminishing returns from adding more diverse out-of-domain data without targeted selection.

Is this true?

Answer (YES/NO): YES